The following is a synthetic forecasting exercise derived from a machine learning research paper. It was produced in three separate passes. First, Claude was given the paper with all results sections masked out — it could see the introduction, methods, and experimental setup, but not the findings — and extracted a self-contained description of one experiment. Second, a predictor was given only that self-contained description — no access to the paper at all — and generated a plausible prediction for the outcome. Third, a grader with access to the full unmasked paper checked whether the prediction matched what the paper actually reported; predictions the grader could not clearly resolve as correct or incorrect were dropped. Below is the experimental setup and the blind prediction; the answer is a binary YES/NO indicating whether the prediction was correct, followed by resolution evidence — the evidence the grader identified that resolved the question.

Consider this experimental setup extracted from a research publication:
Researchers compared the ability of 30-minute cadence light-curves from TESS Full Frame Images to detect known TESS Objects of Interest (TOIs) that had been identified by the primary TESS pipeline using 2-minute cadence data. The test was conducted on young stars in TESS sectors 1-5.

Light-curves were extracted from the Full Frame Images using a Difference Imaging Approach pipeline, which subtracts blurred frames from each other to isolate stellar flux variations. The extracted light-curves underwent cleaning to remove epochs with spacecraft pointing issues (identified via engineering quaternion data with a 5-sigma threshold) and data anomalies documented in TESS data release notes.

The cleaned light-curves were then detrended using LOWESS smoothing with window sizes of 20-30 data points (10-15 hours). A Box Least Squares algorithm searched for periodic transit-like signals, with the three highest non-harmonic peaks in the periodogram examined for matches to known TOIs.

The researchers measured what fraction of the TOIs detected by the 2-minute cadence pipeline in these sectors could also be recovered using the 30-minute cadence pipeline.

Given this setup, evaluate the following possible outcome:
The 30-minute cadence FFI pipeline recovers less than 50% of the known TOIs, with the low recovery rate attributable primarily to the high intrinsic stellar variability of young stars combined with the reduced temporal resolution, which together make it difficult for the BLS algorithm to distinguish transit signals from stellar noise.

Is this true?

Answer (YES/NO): NO